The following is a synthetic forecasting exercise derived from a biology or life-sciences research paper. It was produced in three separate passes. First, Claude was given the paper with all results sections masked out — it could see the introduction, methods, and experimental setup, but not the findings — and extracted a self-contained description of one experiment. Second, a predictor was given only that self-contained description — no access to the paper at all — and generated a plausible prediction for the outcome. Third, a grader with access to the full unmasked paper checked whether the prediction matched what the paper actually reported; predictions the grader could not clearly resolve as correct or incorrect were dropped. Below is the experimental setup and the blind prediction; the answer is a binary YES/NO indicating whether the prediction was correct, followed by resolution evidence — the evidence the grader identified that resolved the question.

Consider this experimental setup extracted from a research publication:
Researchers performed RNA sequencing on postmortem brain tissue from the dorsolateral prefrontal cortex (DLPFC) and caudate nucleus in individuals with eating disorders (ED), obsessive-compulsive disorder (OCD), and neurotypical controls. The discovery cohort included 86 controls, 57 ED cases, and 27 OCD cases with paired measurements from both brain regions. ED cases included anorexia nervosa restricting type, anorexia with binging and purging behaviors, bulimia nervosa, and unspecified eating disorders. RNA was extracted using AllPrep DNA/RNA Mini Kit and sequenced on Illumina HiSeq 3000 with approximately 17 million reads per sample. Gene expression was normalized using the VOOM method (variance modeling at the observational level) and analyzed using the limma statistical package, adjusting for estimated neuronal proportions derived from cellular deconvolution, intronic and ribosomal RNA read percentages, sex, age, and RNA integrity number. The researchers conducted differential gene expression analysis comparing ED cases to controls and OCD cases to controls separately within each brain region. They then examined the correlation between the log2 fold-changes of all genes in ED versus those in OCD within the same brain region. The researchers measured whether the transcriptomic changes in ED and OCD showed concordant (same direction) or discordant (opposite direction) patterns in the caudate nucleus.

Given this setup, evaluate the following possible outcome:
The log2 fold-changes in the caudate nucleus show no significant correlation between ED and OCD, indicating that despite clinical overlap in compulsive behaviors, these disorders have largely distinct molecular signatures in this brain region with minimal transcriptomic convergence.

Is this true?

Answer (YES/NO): NO